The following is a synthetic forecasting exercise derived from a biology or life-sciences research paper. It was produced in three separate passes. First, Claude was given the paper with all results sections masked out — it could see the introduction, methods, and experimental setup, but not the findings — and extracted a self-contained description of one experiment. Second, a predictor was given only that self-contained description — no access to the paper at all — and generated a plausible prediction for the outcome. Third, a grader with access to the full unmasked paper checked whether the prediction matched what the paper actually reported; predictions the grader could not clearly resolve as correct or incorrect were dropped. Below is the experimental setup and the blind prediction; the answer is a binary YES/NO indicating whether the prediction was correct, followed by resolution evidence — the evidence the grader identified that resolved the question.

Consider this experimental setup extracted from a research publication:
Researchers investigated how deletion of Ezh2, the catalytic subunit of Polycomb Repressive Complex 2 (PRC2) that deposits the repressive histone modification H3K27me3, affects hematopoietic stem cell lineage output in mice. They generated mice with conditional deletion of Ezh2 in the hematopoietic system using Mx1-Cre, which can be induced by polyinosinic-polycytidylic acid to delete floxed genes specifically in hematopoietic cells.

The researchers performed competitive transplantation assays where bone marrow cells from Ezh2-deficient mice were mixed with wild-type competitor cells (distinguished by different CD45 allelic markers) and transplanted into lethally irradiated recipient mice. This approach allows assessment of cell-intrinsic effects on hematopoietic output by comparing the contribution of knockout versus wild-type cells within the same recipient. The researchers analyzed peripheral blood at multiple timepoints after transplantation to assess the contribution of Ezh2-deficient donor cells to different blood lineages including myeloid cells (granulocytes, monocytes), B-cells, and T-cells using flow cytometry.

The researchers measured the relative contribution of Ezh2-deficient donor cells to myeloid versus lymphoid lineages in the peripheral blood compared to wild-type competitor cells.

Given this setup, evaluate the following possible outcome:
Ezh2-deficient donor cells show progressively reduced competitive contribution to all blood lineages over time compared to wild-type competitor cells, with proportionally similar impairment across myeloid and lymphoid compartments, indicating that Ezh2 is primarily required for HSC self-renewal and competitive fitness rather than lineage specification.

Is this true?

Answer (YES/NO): NO